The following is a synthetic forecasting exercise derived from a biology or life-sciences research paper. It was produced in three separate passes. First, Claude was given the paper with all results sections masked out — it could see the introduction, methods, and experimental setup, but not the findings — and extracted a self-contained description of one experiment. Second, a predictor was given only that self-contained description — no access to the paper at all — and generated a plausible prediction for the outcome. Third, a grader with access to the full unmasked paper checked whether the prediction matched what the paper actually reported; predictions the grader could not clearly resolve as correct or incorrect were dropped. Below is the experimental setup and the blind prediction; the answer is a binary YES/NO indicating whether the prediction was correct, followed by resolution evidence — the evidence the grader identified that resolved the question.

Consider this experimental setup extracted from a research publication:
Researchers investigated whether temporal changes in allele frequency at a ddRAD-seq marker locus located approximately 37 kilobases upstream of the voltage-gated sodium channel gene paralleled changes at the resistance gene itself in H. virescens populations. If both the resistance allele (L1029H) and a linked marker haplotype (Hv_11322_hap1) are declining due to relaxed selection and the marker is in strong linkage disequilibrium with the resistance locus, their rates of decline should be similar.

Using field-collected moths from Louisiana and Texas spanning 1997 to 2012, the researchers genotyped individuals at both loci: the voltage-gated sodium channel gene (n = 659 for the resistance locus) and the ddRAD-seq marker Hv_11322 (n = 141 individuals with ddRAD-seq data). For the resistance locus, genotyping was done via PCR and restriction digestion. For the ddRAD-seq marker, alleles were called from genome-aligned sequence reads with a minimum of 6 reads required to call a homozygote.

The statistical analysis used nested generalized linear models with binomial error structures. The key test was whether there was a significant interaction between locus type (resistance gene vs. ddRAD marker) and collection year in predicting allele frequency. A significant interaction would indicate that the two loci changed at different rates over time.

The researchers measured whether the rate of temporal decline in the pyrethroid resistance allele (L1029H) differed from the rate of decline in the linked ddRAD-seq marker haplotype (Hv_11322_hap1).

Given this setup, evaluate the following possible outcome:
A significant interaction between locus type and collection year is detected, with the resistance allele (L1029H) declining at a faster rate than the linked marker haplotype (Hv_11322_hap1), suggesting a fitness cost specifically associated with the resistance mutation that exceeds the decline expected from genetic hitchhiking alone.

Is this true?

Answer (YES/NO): NO